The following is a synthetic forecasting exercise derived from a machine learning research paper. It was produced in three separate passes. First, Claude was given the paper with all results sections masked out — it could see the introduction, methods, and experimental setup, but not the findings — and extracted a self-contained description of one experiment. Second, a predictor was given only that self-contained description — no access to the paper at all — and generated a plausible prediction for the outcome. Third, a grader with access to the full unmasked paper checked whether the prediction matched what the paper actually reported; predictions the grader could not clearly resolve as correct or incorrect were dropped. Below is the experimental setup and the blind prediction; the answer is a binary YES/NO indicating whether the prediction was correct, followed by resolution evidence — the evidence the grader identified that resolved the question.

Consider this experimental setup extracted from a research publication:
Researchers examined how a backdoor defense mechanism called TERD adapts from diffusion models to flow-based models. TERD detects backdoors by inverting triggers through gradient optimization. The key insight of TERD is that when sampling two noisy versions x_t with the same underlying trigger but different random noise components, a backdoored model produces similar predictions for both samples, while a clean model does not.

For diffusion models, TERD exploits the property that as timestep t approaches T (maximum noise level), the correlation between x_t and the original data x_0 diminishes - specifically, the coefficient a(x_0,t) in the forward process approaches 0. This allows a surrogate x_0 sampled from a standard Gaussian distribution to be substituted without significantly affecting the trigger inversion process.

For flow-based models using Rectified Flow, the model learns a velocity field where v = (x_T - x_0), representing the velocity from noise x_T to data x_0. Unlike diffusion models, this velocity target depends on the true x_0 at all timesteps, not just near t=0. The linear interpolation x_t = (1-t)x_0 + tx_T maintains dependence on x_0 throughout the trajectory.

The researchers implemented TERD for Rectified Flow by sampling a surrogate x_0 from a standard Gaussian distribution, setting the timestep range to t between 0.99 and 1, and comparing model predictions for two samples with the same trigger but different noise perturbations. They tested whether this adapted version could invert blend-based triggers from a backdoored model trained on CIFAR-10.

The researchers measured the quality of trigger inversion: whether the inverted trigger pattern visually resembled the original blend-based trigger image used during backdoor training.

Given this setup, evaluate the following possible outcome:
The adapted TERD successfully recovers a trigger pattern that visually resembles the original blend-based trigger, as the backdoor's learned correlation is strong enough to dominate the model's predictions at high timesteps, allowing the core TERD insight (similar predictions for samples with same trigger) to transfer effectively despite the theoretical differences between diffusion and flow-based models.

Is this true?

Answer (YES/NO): NO